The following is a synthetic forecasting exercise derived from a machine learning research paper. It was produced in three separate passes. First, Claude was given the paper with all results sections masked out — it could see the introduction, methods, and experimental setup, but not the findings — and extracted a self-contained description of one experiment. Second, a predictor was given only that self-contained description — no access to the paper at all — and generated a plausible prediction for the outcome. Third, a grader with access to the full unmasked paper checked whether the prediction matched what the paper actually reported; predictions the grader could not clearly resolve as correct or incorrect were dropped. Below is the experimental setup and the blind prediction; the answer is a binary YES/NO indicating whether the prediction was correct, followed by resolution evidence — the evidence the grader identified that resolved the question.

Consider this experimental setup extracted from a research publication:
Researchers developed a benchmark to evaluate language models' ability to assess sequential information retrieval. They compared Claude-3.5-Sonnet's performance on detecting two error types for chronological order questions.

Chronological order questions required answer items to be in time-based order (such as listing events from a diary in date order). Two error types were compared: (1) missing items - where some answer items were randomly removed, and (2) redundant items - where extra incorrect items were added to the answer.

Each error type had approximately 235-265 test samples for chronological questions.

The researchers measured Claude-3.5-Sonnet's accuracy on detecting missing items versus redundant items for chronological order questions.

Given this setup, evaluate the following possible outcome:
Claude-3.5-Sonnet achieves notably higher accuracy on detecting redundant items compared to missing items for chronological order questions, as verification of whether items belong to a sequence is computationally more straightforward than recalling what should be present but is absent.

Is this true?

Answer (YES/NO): NO